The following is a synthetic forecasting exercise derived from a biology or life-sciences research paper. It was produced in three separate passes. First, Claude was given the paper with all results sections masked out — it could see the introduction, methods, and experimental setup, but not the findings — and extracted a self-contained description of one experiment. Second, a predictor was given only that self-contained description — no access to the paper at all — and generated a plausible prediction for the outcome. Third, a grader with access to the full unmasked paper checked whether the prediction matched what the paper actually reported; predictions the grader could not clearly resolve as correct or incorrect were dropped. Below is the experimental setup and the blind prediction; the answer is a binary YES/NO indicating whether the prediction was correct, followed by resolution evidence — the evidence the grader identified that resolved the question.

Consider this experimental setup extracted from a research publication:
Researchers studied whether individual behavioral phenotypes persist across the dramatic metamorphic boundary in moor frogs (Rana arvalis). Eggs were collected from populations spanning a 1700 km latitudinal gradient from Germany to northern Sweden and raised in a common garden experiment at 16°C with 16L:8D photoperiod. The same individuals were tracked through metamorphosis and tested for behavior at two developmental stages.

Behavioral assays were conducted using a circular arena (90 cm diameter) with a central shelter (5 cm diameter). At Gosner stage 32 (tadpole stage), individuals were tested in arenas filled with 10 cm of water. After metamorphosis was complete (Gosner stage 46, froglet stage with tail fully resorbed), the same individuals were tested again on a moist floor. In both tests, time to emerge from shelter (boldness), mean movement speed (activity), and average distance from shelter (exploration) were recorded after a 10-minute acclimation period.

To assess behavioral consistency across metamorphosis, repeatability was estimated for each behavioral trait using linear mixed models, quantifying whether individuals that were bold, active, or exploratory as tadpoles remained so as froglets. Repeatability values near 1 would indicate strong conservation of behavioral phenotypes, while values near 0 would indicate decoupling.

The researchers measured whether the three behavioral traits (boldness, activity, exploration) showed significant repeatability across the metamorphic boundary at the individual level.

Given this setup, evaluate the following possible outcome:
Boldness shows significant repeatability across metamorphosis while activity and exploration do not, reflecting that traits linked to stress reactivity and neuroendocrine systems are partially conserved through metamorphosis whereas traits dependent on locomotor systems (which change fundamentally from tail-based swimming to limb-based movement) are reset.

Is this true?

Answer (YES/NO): NO